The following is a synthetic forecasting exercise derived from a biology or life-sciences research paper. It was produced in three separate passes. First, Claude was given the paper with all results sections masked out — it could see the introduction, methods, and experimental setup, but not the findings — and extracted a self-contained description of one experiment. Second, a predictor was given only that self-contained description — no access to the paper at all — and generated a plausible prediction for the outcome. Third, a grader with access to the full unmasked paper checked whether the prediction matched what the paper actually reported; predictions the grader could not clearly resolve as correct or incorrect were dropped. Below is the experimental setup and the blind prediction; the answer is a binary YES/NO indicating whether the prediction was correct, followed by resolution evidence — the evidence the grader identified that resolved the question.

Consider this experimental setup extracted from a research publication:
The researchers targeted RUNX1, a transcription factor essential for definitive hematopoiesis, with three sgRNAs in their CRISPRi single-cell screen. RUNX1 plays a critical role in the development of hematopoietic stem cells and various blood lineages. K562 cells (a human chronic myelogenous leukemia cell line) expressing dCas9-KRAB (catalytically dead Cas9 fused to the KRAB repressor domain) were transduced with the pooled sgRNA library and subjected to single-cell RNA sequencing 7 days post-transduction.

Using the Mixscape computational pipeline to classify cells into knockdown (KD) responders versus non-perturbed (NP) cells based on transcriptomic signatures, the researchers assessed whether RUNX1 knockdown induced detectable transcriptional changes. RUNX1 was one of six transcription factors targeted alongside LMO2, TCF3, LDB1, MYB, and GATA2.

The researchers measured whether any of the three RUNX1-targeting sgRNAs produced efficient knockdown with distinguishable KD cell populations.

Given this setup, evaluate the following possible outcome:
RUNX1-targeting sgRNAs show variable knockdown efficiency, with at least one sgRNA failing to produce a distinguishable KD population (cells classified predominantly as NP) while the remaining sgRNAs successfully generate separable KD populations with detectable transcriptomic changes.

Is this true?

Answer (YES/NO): NO